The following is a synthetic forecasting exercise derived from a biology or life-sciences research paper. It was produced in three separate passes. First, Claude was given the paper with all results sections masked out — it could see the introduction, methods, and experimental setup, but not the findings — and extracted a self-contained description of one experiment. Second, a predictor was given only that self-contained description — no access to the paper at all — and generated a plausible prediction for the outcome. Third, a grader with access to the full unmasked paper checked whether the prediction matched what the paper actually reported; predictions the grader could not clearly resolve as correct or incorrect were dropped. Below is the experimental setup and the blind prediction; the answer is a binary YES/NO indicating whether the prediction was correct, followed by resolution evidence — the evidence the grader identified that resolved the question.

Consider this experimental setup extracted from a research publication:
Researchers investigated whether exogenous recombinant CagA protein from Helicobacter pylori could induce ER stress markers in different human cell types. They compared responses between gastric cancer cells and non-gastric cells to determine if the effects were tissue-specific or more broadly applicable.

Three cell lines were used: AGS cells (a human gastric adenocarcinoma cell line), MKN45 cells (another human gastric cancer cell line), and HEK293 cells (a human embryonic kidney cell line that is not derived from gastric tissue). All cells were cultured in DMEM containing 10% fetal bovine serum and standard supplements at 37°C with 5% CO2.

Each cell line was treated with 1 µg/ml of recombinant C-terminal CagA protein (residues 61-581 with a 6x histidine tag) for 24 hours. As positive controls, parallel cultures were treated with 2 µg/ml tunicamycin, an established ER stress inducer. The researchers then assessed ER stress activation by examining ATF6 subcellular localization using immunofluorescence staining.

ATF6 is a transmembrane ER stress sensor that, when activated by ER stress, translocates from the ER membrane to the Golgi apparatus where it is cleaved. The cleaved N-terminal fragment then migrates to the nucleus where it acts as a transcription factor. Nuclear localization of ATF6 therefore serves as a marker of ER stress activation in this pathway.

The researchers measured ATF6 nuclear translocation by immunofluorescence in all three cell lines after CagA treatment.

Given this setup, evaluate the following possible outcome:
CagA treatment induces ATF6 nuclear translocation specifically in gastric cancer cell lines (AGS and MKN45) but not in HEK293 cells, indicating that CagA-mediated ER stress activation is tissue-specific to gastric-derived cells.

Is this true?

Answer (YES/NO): NO